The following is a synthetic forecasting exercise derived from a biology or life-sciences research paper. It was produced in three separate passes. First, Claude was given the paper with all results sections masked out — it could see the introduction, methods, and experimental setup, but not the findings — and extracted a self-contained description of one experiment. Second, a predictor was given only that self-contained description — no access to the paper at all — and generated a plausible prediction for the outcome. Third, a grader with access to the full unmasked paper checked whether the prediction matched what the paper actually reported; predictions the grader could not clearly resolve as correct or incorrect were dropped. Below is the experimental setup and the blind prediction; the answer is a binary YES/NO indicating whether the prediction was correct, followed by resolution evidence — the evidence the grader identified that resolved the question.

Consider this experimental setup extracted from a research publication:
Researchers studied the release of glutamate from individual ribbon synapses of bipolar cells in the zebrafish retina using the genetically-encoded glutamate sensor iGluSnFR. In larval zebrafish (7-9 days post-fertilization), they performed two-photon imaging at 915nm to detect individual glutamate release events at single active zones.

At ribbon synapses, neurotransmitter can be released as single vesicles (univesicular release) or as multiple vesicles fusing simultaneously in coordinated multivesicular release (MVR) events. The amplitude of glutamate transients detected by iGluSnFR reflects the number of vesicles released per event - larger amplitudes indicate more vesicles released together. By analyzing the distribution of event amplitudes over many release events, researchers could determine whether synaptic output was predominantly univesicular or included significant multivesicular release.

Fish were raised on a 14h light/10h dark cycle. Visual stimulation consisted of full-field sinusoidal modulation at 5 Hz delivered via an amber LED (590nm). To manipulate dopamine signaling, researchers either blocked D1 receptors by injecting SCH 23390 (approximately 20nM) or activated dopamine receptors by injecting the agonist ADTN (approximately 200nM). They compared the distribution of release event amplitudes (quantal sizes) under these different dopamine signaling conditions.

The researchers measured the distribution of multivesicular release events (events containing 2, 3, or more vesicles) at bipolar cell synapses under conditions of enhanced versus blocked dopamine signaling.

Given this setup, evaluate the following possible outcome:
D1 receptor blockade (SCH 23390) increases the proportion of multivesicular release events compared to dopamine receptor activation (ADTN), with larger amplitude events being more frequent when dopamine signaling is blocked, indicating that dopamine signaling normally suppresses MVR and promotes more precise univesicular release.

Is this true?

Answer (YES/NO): NO